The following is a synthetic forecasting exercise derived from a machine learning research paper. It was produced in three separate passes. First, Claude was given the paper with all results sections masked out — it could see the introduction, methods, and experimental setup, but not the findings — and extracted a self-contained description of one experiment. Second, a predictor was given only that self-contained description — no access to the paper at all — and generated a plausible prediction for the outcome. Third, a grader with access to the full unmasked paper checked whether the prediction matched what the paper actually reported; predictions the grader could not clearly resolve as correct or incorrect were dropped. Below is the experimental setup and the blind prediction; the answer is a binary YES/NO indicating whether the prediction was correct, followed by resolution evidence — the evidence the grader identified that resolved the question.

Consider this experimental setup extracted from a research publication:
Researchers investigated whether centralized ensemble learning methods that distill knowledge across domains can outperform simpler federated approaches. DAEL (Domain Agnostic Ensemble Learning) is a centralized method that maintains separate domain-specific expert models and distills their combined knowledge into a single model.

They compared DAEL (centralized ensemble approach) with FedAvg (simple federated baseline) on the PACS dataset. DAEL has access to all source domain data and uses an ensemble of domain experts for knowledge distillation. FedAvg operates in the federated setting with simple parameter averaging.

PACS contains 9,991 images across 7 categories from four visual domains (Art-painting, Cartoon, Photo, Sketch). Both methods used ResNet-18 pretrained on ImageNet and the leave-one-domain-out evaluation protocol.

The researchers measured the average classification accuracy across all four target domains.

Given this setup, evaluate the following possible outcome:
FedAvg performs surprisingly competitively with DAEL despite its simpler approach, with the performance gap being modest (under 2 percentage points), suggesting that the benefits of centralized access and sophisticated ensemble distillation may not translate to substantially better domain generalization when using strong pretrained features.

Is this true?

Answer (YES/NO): NO